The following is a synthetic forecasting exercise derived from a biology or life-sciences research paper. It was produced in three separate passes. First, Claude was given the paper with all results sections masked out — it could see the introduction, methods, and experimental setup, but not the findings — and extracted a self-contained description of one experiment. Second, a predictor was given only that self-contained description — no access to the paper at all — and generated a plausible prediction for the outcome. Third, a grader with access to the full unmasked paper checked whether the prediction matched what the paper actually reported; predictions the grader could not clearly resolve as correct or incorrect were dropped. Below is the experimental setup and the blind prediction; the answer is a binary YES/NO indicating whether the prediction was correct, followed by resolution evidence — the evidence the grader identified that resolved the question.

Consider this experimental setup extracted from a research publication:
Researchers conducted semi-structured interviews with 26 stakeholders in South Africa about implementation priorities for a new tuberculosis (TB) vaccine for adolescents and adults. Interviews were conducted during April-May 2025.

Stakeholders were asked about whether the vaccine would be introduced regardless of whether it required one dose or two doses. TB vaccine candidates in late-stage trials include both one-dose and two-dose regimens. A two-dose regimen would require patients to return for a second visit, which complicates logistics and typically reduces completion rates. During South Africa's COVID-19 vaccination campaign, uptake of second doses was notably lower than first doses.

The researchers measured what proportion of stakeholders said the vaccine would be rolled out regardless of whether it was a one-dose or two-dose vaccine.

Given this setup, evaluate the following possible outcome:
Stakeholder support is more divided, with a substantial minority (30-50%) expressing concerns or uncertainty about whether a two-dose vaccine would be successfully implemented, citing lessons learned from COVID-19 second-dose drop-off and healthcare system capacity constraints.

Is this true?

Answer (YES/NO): NO